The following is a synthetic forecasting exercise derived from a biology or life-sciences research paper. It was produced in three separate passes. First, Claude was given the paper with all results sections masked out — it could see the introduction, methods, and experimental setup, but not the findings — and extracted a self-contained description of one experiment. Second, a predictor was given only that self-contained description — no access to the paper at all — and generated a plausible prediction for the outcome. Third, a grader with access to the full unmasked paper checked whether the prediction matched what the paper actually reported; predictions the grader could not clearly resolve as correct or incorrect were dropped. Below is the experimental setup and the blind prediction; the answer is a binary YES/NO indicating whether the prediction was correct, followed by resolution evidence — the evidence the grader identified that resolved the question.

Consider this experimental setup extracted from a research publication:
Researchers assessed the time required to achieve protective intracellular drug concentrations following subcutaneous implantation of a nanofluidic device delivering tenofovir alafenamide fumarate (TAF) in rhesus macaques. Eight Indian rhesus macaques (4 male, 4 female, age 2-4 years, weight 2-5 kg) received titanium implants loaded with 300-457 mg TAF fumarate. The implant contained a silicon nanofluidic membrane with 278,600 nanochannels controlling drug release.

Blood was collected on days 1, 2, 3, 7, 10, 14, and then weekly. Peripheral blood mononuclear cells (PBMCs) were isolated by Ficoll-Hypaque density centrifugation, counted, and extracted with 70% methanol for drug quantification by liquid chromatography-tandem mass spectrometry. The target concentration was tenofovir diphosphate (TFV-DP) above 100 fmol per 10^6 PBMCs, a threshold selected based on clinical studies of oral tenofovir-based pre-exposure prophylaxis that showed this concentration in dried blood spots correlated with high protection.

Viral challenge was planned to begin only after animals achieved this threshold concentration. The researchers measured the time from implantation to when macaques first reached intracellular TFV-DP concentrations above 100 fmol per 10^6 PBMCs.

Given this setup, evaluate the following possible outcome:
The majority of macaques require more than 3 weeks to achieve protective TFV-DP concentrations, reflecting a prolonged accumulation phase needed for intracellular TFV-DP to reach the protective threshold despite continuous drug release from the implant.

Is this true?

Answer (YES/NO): NO